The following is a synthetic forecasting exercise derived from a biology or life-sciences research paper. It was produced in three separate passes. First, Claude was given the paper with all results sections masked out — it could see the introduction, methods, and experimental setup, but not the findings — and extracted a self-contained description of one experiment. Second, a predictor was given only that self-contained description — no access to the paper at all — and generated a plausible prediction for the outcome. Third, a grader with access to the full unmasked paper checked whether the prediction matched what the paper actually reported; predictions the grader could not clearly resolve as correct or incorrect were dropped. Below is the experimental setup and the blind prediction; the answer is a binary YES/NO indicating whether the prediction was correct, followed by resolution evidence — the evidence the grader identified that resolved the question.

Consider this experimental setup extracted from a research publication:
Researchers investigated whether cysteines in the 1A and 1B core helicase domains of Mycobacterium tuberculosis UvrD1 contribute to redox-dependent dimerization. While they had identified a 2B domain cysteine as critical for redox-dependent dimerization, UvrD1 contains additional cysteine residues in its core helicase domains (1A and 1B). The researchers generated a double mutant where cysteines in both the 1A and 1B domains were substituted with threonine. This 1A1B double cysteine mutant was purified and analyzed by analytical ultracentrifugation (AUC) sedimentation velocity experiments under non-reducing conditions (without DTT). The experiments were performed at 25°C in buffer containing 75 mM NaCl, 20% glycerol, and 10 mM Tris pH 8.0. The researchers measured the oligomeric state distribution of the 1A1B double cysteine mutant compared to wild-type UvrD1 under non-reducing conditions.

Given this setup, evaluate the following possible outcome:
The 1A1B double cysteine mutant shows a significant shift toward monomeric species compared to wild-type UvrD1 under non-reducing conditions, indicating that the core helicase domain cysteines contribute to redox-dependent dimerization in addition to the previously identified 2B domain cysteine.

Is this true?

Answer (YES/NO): NO